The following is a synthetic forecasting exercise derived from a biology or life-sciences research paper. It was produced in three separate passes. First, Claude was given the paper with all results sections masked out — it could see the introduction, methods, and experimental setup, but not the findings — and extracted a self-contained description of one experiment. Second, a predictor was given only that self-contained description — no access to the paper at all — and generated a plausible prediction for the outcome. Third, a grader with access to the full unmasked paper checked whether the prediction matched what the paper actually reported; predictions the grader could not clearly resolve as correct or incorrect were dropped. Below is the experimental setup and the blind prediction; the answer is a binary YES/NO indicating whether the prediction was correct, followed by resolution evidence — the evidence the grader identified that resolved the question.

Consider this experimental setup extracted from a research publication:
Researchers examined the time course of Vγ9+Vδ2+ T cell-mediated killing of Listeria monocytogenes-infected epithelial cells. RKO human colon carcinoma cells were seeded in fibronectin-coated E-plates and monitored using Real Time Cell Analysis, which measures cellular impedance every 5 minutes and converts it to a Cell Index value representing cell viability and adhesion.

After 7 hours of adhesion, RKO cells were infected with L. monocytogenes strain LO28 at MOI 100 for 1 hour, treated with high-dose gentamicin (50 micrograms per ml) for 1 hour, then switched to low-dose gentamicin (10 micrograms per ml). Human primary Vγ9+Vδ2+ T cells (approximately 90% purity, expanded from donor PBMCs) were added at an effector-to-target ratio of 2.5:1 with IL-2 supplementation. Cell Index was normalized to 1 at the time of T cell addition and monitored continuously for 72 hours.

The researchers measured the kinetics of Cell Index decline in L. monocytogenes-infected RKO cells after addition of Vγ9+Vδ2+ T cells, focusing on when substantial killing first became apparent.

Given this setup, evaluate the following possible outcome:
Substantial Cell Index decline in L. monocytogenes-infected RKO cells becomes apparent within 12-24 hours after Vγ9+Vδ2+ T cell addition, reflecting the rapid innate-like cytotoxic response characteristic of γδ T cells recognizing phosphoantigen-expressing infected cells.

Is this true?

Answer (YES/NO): NO